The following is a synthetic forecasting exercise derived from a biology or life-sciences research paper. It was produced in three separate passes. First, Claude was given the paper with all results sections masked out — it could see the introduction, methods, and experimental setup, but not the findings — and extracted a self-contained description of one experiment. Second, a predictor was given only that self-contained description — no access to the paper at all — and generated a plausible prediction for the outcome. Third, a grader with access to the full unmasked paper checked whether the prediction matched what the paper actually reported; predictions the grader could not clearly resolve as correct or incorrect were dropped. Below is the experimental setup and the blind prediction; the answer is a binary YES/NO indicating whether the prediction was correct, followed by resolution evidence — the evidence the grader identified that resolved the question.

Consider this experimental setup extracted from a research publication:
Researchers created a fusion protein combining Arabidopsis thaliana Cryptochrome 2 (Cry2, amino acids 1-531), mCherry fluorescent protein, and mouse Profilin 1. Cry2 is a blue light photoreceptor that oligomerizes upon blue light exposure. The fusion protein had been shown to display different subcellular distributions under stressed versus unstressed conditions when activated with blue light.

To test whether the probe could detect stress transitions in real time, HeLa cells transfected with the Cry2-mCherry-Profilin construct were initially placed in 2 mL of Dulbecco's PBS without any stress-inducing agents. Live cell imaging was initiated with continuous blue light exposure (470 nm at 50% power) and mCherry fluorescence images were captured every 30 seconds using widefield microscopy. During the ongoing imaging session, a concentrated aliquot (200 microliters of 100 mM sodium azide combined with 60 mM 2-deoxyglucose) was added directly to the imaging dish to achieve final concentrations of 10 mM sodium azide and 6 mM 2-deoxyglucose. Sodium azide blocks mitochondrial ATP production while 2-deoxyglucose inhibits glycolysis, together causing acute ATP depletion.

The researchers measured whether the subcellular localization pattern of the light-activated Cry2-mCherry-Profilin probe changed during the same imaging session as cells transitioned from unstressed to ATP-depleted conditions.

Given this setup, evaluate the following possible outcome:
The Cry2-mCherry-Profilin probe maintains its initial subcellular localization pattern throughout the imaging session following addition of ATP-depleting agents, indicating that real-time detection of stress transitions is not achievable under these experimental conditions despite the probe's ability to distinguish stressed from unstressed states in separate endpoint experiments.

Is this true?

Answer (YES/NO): NO